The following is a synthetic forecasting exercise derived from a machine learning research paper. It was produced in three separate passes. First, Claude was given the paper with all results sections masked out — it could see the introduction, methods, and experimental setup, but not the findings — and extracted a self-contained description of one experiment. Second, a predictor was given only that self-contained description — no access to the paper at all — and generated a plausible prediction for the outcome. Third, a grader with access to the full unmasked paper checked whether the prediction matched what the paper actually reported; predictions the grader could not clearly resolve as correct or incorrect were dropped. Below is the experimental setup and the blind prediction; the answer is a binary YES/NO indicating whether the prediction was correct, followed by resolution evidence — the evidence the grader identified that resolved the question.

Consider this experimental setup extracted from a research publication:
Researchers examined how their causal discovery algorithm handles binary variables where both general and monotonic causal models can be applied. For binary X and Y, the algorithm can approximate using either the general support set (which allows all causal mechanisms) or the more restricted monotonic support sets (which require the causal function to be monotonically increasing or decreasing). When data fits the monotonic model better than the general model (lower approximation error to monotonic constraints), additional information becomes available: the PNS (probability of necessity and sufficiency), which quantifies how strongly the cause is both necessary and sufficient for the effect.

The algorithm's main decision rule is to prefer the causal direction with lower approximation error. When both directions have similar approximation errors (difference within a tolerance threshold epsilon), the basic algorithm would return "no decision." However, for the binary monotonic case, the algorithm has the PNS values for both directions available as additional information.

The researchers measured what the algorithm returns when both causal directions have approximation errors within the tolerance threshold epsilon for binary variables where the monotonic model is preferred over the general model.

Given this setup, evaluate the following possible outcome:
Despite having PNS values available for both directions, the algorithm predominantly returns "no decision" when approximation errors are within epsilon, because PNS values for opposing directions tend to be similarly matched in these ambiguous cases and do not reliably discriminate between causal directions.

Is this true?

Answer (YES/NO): NO